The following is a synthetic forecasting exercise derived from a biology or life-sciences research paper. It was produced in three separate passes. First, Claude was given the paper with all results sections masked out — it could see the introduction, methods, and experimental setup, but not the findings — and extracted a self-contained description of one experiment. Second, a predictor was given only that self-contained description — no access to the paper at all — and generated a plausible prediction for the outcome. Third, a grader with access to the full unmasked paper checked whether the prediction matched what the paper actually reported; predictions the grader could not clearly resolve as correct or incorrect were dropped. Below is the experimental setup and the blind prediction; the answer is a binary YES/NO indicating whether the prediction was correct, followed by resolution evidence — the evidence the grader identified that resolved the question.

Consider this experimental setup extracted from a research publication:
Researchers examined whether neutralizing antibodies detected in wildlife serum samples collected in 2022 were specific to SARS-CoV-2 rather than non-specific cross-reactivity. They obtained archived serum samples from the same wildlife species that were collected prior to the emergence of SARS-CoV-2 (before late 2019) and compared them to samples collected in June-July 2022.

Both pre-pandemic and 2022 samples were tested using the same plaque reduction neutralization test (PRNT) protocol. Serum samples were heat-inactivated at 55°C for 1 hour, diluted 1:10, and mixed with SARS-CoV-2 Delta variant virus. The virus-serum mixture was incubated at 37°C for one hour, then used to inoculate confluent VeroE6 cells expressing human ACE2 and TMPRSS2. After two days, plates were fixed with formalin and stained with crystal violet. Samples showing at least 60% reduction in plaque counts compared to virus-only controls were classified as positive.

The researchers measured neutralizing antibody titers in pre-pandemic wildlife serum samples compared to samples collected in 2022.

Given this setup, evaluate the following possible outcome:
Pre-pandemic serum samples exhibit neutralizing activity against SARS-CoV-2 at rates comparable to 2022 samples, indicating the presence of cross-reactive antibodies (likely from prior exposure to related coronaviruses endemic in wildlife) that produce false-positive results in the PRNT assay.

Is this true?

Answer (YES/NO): NO